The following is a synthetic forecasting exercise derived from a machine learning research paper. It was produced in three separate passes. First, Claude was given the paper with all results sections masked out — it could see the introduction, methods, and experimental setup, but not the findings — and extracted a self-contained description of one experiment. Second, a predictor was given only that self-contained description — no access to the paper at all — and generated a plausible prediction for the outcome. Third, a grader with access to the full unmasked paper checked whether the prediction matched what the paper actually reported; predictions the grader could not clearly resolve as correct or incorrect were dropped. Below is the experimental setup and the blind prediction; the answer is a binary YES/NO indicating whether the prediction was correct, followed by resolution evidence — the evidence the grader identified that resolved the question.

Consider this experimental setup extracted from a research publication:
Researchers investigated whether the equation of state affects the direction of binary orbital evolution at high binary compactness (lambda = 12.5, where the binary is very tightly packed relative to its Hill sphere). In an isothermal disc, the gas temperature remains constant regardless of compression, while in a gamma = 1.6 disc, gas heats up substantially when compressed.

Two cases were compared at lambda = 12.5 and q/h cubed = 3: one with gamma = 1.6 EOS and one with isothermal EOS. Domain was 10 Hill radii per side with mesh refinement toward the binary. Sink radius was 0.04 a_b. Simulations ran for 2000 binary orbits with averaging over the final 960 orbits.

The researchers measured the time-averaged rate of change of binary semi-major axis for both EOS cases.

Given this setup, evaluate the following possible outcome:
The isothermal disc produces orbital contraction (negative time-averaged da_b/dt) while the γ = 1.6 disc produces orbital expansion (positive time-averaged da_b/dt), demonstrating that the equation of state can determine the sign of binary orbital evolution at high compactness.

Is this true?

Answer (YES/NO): NO